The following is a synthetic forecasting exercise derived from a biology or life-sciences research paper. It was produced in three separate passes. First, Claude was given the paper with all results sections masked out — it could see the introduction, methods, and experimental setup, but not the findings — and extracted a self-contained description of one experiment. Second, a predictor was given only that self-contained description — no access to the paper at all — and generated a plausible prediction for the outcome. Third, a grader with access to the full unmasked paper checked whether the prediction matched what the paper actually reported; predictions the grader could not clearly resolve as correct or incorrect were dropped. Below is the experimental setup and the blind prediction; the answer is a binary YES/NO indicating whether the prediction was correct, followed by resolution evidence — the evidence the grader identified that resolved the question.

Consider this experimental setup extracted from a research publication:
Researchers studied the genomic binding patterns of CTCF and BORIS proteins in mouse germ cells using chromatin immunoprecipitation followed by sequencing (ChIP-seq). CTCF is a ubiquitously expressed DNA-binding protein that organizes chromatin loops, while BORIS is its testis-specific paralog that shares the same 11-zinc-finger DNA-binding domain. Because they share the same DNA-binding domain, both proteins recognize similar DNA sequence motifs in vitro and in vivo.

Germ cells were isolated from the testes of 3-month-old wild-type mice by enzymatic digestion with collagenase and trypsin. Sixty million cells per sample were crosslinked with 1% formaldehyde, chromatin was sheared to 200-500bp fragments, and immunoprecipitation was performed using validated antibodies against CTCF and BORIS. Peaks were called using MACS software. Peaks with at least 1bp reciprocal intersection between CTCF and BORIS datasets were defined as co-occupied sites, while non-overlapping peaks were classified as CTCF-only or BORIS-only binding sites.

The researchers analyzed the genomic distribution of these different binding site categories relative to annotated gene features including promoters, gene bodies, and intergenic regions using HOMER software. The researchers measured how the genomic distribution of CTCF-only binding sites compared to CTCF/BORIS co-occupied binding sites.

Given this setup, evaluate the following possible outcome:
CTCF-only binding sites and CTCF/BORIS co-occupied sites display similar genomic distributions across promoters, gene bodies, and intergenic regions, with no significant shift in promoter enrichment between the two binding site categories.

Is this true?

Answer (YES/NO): NO